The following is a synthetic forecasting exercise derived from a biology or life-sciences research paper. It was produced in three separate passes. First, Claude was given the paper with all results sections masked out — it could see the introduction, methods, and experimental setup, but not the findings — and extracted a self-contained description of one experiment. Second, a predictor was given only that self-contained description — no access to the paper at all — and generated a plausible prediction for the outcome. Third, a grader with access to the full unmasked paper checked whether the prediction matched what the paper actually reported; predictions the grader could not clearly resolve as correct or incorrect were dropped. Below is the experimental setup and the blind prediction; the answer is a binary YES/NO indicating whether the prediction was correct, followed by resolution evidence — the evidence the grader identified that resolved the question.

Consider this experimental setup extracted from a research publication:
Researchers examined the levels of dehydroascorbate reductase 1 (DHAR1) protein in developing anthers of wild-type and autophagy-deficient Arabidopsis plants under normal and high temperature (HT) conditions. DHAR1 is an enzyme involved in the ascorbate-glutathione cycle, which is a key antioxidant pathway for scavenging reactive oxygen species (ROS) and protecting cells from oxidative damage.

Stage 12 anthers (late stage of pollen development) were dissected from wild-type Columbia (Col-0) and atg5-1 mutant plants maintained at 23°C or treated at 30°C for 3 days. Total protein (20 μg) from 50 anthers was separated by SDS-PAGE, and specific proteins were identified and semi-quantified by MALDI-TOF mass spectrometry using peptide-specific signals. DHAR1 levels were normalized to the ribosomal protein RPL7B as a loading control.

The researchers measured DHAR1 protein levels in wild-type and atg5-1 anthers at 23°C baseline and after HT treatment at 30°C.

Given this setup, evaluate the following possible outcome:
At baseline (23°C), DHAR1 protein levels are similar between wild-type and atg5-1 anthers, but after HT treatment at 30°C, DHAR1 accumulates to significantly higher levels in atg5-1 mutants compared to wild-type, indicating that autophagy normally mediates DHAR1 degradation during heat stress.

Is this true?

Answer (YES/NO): NO